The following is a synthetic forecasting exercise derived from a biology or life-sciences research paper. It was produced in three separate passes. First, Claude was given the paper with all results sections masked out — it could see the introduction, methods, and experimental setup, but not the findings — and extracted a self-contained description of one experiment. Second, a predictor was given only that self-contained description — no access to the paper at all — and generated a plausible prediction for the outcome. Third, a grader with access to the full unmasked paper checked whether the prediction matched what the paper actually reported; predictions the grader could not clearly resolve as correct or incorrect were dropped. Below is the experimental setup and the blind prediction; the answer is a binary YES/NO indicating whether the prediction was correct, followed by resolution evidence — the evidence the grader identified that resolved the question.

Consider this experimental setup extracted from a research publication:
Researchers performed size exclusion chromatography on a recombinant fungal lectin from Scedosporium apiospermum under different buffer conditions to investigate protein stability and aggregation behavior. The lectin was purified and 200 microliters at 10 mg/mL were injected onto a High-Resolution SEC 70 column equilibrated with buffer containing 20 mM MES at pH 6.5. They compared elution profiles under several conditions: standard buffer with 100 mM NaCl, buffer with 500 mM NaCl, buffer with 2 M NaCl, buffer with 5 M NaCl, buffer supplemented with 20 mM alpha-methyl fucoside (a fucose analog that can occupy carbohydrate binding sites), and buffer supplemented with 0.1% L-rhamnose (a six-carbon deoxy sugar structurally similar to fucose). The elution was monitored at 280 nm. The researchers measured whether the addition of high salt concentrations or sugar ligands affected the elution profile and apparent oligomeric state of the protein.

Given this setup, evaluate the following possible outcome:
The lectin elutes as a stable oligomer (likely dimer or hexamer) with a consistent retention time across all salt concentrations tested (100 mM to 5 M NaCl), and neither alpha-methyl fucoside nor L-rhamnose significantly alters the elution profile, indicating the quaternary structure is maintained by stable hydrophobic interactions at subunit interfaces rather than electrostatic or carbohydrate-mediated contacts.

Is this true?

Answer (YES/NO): NO